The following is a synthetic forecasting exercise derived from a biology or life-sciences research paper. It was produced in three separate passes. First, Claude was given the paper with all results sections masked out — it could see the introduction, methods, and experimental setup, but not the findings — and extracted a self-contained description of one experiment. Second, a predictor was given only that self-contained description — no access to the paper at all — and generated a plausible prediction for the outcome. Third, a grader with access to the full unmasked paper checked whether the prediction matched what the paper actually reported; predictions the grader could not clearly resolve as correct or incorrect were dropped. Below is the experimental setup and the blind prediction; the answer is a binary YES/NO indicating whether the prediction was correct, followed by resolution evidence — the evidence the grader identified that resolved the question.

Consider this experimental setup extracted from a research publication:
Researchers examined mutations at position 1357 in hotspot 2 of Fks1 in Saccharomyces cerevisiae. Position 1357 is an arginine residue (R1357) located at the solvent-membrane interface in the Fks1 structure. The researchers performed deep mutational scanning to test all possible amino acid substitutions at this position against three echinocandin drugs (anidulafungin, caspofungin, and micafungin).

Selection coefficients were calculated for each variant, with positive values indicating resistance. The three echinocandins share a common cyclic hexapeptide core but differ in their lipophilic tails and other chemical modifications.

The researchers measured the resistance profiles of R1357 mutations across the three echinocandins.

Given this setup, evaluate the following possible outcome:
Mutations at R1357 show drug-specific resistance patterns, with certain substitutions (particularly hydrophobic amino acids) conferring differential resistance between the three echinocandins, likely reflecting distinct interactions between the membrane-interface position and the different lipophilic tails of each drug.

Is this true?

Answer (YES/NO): NO